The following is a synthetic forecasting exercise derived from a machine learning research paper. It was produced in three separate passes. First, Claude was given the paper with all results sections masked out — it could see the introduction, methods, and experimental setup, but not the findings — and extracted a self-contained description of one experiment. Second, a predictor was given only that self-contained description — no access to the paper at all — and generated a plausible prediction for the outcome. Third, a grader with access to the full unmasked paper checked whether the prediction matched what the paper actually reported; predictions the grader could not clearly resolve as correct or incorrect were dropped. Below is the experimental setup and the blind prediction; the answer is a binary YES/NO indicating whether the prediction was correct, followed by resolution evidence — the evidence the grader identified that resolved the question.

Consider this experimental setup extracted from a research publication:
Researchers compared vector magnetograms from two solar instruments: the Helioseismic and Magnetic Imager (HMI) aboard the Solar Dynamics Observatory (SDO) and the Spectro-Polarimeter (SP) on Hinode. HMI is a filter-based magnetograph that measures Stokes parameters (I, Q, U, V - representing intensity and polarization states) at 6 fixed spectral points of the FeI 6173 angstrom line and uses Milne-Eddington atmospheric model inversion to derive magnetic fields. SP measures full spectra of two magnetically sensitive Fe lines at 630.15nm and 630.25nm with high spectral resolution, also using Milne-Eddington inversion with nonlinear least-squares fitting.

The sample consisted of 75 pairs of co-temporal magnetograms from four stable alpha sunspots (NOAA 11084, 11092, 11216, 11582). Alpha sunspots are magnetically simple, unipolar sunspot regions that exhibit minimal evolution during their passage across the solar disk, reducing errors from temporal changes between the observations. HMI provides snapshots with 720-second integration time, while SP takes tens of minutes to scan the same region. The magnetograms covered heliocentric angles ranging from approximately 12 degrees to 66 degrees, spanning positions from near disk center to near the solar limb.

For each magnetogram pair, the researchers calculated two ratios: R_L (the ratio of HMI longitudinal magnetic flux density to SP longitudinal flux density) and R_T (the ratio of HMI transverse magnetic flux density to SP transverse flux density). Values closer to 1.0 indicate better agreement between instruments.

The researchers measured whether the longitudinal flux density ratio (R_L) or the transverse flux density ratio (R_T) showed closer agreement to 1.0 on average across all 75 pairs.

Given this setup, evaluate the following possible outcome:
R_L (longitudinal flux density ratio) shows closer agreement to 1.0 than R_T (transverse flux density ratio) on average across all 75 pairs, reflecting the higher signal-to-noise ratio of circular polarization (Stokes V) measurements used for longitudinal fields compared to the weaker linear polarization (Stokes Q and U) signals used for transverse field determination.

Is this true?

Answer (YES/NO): NO